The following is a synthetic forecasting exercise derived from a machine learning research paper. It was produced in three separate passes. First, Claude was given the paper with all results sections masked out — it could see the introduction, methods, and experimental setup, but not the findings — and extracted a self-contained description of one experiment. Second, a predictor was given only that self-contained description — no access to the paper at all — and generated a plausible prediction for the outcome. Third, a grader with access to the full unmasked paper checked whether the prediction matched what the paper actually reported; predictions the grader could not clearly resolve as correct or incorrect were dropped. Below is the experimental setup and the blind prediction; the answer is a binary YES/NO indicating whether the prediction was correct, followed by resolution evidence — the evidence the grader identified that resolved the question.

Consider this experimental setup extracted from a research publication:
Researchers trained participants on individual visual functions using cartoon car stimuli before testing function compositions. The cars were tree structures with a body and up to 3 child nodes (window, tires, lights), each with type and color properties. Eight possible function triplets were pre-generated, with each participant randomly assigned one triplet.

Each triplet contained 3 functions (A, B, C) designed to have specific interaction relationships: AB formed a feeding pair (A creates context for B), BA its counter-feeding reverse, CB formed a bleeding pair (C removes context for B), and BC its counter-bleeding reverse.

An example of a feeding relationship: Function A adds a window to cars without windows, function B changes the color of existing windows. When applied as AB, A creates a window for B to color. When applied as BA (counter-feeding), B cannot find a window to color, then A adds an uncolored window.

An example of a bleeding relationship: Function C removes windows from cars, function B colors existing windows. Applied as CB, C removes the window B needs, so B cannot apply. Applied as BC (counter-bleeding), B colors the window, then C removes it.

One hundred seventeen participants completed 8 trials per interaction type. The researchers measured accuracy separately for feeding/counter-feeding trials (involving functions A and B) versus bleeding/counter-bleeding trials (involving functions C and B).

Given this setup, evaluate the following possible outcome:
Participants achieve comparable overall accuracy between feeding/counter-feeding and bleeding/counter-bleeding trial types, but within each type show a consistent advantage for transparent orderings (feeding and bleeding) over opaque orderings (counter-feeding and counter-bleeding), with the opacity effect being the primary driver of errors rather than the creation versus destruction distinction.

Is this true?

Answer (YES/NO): NO